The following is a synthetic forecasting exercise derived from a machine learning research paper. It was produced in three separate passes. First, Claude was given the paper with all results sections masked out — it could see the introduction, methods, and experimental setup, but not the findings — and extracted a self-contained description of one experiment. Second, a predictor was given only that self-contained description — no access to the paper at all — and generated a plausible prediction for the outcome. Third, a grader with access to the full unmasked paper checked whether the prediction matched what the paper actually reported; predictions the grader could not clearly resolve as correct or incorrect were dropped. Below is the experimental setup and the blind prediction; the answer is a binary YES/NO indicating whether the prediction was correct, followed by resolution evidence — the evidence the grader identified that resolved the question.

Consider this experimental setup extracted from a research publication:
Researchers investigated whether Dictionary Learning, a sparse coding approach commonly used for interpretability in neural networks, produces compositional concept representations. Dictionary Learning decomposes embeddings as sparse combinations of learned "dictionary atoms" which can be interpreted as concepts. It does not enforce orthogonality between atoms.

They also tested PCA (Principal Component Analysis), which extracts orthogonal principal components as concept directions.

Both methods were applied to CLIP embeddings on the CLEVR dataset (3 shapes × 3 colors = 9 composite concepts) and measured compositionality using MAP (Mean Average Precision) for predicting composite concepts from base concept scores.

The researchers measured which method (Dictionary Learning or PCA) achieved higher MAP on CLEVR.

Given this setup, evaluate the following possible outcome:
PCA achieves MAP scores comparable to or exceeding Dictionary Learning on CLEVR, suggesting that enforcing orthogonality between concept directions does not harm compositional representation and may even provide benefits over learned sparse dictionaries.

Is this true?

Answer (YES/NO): YES